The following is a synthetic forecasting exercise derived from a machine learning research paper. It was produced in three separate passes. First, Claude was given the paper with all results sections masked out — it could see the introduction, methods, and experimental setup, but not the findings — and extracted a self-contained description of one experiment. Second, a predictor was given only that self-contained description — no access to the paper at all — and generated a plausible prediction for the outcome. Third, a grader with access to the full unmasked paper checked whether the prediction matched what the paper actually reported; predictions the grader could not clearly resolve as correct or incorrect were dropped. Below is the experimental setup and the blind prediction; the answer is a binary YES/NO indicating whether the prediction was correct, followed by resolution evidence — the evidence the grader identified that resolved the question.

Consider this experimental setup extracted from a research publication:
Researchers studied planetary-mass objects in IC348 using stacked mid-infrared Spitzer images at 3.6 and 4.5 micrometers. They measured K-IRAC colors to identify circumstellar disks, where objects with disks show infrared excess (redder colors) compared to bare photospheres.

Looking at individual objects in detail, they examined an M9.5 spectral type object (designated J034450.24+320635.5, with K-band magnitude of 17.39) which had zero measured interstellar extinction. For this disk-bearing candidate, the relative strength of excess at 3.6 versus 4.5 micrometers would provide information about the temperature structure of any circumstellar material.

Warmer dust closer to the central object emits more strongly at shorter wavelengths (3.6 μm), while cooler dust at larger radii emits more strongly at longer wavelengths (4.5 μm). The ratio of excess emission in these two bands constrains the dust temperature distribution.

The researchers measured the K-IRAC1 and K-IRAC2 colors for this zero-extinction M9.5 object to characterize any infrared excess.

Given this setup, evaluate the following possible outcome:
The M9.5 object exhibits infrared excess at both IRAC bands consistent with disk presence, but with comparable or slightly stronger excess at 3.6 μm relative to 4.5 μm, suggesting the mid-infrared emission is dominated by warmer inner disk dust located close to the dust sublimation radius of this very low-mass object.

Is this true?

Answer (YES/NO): NO